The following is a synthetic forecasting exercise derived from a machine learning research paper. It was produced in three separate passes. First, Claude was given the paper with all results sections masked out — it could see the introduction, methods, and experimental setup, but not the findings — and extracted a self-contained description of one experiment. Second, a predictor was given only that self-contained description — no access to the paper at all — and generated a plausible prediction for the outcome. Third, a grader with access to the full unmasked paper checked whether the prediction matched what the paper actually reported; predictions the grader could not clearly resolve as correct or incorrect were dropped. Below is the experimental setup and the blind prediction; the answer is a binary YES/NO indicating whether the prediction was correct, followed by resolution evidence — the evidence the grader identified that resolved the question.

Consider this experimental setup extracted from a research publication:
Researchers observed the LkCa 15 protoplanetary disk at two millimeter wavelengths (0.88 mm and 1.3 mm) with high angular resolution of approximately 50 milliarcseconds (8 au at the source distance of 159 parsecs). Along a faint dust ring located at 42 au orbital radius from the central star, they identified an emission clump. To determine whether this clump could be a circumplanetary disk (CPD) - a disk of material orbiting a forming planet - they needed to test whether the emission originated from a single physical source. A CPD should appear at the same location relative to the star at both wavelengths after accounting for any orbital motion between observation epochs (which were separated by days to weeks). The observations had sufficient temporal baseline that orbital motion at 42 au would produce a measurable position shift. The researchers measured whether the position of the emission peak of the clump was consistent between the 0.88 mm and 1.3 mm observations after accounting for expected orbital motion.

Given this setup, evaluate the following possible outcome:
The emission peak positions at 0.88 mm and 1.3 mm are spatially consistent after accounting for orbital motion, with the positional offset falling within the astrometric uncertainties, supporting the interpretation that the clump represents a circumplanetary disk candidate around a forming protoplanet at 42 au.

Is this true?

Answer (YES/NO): NO